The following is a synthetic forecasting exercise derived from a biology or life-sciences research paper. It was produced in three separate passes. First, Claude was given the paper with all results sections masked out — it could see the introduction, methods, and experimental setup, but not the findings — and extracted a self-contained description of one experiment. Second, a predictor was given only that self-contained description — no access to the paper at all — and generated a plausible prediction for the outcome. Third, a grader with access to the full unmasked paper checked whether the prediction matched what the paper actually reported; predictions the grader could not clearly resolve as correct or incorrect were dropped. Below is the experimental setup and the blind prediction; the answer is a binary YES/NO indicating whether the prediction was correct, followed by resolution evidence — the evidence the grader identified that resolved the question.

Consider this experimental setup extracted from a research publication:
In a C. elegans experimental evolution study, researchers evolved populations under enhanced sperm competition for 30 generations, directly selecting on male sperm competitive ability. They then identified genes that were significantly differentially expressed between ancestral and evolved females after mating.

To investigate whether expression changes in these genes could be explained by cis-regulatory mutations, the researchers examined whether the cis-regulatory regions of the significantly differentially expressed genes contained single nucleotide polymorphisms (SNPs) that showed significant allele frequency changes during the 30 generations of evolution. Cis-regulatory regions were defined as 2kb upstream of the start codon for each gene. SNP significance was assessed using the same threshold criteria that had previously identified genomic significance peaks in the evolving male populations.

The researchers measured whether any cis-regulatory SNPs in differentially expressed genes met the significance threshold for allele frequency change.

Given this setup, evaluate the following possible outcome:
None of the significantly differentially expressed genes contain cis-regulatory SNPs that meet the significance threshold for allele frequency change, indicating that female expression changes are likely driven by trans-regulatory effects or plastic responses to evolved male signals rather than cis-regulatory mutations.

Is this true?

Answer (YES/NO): NO